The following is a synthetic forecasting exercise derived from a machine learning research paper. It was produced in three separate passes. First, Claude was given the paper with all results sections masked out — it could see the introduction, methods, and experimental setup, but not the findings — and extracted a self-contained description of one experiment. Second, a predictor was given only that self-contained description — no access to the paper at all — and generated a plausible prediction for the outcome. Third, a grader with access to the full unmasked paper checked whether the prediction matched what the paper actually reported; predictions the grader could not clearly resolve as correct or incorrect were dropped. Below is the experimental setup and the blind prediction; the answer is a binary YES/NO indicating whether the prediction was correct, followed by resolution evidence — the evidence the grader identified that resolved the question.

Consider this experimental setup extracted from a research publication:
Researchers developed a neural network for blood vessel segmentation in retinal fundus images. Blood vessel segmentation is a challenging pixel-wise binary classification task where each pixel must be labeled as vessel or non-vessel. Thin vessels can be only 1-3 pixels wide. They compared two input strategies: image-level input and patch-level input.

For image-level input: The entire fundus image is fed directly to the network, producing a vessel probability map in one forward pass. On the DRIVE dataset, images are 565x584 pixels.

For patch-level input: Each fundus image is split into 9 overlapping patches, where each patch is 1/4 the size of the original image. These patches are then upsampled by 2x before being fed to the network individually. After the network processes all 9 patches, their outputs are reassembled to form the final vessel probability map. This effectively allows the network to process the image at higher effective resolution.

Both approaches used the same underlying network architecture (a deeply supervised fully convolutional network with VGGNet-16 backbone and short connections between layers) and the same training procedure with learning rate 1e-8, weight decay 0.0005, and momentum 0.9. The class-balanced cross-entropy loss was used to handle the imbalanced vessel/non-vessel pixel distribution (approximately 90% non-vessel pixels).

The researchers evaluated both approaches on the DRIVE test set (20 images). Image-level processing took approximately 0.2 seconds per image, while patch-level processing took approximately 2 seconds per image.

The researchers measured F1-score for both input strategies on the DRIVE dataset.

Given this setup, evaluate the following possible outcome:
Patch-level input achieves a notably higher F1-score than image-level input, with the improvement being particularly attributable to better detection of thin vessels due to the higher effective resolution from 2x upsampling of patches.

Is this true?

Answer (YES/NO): NO